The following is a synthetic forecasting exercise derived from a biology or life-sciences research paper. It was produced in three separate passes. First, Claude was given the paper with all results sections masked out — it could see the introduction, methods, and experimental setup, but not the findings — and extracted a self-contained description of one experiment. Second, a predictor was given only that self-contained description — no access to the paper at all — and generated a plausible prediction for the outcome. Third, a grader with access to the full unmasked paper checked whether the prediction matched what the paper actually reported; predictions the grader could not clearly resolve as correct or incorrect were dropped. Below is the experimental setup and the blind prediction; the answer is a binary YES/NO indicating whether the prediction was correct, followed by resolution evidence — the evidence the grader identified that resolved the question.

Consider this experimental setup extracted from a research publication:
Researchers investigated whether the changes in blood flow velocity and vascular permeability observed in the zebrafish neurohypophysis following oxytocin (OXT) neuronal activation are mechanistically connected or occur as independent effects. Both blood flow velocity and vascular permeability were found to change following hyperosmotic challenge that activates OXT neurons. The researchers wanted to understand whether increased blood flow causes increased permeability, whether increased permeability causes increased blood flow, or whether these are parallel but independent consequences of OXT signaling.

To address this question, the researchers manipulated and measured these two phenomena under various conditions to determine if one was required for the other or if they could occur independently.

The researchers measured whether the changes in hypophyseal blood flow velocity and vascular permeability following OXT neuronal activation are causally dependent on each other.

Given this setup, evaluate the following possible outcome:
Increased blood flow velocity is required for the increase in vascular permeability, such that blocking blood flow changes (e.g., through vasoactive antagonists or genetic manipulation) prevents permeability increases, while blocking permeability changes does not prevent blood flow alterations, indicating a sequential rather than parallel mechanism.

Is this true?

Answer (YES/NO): NO